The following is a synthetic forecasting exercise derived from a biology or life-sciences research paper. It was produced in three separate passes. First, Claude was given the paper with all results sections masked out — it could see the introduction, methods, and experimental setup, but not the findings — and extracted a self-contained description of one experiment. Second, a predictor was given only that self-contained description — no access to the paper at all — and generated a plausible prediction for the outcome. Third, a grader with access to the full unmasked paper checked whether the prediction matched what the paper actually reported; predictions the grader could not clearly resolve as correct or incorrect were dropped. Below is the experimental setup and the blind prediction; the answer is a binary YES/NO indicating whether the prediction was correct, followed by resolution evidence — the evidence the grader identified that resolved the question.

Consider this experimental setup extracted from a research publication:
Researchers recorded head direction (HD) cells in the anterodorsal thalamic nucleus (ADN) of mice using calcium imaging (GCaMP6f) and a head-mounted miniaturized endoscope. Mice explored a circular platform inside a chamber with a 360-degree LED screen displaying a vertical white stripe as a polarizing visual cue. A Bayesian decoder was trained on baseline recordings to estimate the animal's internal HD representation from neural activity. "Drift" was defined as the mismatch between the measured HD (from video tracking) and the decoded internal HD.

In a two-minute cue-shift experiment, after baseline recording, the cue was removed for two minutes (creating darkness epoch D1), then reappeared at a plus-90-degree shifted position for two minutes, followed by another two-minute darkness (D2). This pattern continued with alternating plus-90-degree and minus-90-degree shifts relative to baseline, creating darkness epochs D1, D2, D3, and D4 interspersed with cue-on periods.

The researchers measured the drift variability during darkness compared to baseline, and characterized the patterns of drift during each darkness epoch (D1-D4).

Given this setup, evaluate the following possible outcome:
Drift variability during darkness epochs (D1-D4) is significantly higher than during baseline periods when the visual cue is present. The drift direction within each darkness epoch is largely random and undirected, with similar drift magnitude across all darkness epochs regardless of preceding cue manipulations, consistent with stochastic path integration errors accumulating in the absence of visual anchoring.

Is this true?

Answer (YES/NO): NO